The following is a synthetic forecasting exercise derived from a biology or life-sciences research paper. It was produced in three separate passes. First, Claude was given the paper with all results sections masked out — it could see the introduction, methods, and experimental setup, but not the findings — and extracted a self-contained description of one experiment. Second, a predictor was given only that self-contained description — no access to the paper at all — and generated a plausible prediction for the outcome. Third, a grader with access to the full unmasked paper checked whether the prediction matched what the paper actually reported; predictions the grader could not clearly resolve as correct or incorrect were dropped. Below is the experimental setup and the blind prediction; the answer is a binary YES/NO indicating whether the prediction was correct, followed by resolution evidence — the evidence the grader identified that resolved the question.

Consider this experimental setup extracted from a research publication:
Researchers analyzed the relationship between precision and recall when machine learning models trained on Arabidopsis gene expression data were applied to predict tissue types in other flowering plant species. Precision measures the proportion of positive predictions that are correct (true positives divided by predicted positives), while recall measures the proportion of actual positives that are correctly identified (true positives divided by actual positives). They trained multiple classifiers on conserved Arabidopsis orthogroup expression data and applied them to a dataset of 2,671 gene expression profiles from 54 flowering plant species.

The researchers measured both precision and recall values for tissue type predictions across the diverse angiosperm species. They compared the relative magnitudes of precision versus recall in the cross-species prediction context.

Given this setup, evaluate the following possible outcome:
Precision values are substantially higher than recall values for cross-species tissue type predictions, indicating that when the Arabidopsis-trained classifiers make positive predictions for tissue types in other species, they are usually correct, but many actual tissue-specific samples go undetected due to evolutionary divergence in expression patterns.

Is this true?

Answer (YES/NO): YES